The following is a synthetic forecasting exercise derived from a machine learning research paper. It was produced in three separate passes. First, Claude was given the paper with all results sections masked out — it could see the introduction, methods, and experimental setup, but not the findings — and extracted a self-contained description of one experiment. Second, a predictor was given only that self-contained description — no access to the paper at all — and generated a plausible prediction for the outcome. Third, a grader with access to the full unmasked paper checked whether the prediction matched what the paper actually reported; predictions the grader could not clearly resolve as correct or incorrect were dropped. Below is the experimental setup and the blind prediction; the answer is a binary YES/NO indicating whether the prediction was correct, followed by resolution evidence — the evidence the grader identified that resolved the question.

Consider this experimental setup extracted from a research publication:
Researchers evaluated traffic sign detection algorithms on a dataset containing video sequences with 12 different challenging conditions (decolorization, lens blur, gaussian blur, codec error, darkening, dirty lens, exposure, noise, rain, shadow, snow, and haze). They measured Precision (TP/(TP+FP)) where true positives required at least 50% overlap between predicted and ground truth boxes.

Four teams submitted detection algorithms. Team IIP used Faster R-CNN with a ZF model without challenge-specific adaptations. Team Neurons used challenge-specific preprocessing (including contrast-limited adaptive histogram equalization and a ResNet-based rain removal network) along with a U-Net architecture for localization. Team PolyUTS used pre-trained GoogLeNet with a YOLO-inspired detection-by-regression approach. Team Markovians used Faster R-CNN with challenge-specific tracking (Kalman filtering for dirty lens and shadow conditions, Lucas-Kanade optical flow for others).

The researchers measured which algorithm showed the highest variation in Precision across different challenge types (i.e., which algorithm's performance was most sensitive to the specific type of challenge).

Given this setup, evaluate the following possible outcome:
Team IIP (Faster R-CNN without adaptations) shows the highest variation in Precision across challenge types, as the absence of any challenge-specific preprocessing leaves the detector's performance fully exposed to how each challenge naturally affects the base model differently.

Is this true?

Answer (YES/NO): YES